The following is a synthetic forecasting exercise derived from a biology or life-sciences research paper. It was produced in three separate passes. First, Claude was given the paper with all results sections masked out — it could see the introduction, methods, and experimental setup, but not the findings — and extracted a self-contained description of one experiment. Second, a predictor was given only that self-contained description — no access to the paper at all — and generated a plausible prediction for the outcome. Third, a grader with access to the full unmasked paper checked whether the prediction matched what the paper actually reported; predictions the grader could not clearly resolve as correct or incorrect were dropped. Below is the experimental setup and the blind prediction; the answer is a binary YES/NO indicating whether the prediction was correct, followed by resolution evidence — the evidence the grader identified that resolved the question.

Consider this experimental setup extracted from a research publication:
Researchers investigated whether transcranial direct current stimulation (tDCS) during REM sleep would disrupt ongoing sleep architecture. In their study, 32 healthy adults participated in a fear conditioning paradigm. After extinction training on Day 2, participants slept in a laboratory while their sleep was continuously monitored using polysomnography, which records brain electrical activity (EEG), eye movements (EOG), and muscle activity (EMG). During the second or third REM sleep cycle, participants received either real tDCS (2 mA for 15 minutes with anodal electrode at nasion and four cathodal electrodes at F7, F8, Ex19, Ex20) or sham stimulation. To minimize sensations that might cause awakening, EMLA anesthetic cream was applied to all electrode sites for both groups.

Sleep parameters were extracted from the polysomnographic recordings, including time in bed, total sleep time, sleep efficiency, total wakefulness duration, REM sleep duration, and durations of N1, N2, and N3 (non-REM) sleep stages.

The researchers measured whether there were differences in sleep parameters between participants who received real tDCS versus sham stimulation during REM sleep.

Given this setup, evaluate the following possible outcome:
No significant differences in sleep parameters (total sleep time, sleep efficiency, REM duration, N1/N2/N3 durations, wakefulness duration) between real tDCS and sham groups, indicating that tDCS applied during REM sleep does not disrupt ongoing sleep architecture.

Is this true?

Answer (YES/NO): NO